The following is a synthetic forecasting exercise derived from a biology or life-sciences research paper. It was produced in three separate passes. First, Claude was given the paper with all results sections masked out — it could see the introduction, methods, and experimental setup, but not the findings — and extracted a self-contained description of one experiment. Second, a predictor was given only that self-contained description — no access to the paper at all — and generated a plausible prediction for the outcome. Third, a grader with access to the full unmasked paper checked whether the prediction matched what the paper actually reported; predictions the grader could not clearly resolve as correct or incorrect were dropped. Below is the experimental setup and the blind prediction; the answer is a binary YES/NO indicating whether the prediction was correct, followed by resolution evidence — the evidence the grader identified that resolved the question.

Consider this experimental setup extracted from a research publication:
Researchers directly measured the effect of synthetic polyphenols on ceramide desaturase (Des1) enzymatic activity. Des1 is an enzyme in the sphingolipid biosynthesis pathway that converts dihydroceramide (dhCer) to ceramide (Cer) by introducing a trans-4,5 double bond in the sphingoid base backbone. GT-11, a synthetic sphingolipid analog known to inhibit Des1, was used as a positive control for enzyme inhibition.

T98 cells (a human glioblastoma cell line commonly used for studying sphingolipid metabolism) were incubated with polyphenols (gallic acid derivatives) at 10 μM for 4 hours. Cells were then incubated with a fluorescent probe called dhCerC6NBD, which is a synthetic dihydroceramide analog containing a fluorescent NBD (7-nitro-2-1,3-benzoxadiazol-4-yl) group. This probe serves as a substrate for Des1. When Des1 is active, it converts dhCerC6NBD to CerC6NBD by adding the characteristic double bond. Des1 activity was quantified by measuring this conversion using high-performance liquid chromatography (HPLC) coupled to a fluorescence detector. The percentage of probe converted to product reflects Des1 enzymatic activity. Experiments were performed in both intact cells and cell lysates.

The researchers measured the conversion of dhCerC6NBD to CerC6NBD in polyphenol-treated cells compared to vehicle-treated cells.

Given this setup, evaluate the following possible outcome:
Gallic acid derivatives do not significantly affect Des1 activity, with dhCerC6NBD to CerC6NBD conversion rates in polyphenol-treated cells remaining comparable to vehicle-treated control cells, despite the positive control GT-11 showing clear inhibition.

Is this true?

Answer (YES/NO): NO